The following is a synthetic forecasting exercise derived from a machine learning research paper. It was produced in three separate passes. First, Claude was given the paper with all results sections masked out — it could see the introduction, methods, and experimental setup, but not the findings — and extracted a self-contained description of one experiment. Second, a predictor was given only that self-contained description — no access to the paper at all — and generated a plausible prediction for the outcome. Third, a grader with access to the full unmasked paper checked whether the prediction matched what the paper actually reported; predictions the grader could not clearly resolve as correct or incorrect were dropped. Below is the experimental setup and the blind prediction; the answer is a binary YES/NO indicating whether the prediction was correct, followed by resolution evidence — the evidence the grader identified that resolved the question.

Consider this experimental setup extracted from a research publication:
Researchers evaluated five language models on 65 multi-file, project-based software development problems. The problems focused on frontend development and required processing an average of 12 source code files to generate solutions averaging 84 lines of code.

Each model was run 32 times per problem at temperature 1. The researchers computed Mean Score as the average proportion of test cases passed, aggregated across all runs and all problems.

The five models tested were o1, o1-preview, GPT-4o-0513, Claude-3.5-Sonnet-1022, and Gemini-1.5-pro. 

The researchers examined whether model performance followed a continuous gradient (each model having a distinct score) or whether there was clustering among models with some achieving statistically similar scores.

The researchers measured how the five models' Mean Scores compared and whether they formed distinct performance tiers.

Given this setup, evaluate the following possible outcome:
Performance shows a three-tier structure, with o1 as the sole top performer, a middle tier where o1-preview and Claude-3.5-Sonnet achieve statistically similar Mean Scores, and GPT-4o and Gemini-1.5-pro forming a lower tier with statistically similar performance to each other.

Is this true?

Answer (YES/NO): NO